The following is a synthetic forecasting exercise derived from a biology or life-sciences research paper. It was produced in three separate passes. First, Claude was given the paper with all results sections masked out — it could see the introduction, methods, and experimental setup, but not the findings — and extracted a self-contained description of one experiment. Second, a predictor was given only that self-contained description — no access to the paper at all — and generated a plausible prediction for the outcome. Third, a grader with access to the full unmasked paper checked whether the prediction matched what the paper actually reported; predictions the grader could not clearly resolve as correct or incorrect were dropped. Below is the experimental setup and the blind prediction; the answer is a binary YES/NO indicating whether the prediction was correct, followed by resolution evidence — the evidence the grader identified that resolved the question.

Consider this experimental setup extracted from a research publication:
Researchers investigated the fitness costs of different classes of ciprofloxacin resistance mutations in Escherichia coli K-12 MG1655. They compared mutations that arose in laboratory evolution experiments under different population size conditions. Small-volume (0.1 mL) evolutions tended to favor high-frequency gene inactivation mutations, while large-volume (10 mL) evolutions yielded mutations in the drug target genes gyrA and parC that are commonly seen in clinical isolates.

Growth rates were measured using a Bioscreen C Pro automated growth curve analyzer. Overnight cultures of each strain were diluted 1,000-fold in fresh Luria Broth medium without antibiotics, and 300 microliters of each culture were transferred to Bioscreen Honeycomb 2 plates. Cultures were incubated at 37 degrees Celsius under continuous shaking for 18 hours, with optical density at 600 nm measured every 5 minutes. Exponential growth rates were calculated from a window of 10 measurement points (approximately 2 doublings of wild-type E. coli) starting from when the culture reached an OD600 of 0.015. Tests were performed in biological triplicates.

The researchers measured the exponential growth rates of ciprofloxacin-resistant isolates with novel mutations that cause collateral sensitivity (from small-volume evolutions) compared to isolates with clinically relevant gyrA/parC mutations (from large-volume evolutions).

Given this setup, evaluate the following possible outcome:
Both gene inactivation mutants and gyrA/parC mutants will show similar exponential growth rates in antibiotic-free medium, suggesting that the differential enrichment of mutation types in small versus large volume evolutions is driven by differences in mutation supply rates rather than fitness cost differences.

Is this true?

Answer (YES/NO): NO